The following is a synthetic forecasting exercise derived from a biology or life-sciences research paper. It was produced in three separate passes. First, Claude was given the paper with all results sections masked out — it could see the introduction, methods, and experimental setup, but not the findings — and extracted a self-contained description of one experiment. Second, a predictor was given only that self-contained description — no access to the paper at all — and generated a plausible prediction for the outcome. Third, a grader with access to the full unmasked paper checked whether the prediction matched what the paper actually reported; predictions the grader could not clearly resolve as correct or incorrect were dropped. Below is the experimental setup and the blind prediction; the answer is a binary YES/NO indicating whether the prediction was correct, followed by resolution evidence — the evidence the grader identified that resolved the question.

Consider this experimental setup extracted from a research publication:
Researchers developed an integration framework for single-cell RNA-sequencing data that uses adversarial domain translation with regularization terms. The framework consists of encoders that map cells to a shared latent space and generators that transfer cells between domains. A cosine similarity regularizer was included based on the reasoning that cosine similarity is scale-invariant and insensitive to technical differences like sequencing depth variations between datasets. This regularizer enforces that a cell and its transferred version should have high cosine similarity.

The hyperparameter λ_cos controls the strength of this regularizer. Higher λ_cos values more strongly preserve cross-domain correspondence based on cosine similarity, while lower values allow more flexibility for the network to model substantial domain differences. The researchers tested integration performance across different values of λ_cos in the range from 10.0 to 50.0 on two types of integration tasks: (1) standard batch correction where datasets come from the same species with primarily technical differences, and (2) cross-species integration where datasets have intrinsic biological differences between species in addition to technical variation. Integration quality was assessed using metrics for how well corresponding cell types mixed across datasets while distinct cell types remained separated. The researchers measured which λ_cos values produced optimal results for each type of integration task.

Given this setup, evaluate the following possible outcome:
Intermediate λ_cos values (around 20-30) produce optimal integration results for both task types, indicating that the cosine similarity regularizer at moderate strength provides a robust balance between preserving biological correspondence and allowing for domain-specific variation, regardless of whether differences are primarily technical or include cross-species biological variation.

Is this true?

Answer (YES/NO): NO